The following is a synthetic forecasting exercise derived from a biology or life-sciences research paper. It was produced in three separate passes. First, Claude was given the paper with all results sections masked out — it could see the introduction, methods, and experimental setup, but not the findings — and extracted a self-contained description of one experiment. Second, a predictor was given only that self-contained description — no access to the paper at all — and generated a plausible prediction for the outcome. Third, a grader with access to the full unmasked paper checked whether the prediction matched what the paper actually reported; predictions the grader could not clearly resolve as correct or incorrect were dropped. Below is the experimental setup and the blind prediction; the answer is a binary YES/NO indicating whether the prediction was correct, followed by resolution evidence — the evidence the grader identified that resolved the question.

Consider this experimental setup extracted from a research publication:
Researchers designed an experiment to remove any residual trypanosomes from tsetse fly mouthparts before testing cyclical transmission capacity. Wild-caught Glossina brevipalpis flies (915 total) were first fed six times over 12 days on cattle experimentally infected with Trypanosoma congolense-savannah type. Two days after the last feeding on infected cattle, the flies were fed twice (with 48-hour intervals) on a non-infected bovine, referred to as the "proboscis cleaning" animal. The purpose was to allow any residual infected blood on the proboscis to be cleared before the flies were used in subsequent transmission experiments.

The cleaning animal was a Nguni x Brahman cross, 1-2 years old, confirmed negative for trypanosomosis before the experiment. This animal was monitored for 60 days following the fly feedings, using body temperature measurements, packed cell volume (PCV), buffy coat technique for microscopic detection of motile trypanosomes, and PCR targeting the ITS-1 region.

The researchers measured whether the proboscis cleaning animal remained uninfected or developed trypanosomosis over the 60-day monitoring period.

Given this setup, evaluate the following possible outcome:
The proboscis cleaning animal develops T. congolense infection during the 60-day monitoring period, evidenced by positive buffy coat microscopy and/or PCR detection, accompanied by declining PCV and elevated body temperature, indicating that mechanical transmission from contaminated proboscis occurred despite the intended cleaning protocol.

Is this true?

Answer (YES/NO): NO